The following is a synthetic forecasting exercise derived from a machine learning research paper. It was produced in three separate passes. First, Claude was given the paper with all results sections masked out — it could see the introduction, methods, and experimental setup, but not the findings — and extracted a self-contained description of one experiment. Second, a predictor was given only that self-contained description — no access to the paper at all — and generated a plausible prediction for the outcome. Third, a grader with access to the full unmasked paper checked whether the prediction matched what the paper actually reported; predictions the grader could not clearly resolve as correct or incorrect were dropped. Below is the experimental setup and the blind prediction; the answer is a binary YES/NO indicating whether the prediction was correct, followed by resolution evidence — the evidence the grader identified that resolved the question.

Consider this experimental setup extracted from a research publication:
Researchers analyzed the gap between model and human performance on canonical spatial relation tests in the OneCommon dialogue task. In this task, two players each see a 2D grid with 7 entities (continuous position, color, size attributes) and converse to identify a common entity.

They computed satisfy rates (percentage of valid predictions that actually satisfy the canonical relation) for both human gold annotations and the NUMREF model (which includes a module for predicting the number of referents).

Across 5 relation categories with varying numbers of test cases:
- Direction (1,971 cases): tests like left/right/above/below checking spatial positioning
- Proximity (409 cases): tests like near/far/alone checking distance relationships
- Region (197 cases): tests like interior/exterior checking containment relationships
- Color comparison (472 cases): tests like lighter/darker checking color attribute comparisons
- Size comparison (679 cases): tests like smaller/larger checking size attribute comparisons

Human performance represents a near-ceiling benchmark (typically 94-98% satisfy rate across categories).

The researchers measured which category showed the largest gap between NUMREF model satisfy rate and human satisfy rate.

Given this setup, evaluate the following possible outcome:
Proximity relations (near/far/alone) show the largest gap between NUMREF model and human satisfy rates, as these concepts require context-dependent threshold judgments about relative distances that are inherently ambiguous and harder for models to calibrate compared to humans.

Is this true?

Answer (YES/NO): NO